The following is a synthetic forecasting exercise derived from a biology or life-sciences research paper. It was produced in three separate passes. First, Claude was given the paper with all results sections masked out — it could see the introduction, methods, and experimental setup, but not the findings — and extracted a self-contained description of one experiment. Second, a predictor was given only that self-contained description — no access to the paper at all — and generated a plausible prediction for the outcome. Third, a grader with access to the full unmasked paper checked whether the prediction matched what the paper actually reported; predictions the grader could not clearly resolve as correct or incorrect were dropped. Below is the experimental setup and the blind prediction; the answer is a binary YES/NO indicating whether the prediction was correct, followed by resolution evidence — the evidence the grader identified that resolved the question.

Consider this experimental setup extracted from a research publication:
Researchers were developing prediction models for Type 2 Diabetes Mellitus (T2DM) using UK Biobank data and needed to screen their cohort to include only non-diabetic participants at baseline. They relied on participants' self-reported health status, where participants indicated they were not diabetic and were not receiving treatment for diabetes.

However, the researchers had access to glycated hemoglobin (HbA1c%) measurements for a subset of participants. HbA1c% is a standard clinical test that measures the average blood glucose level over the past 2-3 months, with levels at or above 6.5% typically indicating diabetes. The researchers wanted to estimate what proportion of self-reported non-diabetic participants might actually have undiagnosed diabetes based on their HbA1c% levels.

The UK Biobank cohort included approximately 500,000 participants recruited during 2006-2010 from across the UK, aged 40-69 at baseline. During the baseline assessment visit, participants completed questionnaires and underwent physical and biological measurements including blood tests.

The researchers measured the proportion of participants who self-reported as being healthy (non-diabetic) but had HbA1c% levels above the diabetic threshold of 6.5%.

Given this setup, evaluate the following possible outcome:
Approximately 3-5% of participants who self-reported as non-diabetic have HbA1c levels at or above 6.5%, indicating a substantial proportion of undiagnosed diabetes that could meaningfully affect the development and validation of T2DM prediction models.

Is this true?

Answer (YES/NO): NO